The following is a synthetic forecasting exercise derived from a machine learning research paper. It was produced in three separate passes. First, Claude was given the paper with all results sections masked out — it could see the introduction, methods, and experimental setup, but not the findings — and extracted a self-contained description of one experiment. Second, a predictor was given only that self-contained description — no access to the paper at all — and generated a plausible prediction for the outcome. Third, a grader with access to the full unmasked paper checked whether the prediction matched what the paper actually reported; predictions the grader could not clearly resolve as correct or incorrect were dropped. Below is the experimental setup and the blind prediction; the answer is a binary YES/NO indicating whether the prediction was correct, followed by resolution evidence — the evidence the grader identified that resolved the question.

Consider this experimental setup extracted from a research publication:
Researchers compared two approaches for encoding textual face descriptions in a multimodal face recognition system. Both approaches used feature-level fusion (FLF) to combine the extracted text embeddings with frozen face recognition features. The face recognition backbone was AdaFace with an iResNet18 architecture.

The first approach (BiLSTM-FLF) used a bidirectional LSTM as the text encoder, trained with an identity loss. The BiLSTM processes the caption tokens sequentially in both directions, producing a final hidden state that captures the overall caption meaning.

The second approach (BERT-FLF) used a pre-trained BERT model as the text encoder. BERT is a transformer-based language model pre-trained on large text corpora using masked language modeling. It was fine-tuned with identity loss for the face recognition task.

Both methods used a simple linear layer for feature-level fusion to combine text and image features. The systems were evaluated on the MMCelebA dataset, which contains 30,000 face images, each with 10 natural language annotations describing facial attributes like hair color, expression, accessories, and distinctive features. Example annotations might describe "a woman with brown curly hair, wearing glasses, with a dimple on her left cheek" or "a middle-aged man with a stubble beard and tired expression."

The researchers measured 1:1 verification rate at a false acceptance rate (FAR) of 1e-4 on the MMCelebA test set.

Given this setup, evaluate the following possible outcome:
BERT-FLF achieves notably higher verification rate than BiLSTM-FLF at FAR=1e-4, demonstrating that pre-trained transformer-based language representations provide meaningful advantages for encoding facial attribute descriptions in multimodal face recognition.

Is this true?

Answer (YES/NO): NO